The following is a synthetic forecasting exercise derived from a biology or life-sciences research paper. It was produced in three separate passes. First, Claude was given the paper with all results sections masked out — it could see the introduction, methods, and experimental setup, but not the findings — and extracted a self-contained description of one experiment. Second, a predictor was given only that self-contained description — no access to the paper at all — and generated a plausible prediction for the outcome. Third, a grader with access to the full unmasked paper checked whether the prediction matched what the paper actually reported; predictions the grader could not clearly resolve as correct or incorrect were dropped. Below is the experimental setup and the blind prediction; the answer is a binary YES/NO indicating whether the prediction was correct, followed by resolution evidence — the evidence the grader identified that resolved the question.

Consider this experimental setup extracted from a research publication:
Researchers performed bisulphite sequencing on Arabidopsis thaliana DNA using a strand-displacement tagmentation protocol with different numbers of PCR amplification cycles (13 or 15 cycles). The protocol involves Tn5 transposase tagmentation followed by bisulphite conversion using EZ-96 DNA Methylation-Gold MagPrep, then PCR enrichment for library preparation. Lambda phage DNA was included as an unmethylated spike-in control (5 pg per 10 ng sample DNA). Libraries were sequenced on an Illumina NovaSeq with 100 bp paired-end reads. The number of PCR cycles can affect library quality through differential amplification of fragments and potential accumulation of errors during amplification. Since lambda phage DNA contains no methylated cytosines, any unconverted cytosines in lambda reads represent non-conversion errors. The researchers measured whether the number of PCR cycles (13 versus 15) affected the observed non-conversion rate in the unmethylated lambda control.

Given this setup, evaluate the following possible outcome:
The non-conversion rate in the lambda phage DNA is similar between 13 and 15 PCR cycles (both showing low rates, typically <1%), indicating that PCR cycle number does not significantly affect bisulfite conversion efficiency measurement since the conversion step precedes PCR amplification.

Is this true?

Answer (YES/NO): NO